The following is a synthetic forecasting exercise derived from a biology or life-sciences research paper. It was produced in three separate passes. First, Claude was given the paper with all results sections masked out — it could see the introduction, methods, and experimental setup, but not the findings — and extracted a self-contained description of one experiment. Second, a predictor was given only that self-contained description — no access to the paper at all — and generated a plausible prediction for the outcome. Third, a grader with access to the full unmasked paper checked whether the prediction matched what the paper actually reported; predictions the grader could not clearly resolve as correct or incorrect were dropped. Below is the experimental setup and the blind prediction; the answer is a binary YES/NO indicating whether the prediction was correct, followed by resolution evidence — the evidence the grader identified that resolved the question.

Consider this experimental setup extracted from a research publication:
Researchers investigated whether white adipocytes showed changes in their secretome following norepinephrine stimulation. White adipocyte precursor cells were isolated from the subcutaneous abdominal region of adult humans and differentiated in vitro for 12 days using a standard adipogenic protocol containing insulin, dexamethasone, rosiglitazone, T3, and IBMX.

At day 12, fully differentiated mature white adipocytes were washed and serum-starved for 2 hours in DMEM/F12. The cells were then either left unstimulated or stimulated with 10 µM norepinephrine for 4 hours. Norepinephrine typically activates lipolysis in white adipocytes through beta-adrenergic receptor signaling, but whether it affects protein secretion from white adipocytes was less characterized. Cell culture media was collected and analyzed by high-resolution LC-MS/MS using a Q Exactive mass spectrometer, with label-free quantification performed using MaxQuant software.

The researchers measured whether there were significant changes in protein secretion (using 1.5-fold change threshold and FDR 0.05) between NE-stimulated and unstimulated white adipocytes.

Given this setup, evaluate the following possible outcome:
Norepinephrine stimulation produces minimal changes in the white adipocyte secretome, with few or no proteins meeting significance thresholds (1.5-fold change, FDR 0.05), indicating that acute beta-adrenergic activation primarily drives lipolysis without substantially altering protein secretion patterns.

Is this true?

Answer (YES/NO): NO